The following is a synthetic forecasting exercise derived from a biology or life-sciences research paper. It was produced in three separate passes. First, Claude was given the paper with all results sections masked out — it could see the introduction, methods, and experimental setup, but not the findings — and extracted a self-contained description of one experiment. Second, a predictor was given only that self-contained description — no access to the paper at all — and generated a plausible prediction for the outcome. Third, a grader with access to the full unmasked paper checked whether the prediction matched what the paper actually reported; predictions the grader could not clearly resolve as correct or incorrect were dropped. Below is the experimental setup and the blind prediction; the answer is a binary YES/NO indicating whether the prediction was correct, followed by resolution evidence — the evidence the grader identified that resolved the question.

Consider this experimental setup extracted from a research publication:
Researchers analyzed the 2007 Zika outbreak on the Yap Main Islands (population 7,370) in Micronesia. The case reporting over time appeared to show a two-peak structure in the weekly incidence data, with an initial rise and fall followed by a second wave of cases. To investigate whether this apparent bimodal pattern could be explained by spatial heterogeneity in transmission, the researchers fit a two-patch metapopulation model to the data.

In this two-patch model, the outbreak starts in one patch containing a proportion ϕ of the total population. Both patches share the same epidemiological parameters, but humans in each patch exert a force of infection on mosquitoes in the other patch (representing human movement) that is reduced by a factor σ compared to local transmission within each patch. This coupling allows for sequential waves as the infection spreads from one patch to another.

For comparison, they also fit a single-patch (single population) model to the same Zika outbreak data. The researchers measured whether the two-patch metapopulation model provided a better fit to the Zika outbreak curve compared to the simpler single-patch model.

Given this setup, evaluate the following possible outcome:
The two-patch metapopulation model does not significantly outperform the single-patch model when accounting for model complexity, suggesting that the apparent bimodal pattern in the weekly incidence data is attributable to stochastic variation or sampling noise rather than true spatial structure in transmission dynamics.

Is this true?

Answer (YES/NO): NO